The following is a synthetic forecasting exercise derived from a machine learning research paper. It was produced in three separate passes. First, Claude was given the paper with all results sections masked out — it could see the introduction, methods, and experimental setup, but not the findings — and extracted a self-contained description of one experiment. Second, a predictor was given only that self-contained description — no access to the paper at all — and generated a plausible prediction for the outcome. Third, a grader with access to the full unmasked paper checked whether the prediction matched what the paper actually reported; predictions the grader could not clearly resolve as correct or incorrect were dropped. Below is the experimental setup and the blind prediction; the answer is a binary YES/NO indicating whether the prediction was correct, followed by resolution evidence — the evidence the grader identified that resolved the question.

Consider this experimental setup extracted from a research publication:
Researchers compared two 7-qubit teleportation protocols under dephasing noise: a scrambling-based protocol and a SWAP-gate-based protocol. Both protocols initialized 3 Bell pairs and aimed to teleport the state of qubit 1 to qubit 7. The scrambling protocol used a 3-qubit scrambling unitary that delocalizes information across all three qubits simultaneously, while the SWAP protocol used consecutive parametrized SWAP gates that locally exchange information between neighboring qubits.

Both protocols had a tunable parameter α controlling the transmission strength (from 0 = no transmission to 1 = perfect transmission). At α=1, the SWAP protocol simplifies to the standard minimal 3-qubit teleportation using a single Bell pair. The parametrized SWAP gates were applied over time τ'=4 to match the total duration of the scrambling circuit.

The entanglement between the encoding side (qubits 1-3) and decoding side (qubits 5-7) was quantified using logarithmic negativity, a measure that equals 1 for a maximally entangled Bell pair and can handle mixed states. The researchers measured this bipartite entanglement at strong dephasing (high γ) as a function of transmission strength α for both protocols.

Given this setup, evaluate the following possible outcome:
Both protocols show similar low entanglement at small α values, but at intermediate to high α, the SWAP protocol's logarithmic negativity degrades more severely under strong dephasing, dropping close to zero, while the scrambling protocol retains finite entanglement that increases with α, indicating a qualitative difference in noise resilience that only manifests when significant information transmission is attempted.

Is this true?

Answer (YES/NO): NO